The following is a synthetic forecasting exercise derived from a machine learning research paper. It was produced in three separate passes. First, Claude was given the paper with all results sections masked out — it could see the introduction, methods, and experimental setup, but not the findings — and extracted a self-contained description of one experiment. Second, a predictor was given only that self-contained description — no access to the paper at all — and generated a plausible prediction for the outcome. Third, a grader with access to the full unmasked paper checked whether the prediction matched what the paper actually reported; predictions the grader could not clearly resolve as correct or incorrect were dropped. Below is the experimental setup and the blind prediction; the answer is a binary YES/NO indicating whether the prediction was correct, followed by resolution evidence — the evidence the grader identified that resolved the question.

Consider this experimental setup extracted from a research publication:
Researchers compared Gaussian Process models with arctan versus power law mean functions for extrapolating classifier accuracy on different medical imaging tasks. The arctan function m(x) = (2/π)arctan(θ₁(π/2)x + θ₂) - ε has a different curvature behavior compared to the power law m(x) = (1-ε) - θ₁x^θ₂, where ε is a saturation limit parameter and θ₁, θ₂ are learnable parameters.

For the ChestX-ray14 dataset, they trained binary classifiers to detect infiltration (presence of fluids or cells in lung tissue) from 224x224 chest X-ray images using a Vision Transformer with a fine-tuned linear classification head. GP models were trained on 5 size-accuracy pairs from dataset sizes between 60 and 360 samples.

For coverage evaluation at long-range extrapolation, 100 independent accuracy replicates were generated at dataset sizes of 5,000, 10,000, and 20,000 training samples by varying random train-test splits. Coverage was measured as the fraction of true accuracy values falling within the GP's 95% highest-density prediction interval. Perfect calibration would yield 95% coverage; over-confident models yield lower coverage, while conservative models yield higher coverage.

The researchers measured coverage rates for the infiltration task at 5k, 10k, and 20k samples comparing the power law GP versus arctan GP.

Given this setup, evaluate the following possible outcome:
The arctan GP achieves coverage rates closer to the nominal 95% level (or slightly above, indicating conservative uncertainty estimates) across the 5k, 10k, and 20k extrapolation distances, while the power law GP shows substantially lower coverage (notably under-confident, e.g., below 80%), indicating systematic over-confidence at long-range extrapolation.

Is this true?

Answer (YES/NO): NO